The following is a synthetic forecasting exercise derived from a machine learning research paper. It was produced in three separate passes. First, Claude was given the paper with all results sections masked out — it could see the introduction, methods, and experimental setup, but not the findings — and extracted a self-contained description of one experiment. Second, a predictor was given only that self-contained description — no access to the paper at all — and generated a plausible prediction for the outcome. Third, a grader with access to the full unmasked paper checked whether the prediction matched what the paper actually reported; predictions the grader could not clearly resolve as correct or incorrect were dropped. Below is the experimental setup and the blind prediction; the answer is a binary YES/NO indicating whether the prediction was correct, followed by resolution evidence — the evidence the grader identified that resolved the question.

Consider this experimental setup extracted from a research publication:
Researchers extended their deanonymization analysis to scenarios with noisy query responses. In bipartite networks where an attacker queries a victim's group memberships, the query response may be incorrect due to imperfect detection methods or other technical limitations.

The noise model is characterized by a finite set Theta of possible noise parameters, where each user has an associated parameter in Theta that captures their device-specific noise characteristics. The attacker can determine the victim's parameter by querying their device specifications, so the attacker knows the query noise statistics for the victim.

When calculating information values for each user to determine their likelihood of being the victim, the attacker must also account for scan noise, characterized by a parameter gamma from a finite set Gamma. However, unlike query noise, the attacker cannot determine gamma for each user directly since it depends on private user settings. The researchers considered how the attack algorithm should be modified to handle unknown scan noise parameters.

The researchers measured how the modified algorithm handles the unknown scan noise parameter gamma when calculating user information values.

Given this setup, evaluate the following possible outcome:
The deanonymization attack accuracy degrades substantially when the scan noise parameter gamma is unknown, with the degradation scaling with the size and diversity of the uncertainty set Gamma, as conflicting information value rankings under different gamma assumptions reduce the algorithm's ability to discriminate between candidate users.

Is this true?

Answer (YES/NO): NO